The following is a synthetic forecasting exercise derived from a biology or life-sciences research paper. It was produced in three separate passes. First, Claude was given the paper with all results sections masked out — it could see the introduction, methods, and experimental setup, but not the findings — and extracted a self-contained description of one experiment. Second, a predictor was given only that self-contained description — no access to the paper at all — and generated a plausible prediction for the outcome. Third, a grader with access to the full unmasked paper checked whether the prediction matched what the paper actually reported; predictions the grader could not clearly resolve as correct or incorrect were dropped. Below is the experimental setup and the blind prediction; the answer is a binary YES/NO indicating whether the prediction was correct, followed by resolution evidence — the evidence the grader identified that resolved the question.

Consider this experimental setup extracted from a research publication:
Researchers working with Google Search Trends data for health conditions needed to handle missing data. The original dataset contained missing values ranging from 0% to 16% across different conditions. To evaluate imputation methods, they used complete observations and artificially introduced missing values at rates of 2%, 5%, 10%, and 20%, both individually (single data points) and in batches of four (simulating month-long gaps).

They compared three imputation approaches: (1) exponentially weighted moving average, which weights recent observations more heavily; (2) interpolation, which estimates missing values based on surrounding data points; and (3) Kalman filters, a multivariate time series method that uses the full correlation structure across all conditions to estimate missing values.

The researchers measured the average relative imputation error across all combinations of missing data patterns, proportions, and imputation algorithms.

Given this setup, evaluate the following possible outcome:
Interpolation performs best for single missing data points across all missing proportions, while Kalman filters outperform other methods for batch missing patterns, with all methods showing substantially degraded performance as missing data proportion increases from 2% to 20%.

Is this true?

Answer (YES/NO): NO